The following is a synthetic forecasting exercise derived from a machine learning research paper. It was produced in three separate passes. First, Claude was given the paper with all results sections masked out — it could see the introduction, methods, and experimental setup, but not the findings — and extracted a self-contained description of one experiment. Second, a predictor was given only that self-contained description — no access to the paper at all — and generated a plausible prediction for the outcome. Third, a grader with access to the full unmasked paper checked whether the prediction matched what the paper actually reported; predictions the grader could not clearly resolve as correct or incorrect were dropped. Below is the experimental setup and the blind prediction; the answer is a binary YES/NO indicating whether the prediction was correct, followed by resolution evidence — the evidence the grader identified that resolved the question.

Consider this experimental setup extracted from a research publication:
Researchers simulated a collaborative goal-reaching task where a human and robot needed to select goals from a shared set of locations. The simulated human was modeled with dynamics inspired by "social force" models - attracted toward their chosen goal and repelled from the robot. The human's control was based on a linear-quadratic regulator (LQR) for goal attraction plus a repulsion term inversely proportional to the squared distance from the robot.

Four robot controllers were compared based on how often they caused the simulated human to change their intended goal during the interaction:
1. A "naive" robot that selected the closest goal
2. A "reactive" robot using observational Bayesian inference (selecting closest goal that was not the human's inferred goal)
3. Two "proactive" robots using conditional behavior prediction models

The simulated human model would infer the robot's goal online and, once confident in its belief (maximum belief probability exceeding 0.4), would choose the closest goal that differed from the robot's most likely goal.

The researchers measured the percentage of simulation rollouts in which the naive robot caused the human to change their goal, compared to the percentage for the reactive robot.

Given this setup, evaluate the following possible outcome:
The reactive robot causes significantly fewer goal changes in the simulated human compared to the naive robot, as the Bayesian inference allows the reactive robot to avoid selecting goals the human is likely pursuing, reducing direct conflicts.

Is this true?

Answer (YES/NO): YES